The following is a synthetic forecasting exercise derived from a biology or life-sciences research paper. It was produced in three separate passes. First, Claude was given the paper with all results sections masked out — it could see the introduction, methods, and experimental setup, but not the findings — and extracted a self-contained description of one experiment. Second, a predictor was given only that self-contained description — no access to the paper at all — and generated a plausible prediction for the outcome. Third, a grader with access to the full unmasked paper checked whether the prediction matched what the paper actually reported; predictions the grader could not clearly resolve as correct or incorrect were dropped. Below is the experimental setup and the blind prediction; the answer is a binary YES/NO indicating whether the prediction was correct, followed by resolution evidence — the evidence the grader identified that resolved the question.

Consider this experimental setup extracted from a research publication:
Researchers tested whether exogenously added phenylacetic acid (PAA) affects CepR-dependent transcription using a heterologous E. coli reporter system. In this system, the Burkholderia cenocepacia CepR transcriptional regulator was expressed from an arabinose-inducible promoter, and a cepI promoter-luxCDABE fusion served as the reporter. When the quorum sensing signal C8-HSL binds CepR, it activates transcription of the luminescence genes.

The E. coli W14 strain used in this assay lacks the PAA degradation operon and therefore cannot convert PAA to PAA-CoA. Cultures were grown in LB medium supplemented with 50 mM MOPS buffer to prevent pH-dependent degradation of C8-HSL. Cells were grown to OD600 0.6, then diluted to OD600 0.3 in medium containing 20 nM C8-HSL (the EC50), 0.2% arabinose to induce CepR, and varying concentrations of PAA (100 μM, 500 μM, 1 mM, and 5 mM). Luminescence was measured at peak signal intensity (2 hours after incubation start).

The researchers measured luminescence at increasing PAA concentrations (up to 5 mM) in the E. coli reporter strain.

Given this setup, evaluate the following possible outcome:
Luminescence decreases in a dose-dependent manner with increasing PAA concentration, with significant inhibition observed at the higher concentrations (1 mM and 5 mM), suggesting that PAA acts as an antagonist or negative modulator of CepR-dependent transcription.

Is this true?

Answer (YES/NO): NO